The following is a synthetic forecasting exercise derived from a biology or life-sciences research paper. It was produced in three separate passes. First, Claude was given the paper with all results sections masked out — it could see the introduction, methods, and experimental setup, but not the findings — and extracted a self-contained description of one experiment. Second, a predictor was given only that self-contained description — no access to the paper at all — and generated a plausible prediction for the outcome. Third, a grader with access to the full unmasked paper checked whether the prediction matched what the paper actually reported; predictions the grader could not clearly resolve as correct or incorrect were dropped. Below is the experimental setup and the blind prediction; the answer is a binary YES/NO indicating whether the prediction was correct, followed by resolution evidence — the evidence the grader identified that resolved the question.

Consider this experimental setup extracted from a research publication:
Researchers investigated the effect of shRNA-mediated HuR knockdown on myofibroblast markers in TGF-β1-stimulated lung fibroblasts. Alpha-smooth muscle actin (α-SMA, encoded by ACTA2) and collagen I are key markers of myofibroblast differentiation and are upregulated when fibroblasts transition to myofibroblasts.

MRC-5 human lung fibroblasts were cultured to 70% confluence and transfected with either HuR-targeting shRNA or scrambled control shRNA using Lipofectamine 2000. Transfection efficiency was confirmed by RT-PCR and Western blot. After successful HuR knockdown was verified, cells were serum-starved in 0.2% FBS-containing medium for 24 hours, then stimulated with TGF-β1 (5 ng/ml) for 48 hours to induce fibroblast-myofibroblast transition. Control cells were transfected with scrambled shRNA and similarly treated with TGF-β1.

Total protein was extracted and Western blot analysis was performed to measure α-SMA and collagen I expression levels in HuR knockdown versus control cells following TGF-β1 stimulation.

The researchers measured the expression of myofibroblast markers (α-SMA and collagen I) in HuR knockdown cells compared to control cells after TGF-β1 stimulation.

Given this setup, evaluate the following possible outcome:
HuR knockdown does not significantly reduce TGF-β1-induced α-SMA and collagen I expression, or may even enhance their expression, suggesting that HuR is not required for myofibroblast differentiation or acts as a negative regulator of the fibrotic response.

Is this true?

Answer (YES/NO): NO